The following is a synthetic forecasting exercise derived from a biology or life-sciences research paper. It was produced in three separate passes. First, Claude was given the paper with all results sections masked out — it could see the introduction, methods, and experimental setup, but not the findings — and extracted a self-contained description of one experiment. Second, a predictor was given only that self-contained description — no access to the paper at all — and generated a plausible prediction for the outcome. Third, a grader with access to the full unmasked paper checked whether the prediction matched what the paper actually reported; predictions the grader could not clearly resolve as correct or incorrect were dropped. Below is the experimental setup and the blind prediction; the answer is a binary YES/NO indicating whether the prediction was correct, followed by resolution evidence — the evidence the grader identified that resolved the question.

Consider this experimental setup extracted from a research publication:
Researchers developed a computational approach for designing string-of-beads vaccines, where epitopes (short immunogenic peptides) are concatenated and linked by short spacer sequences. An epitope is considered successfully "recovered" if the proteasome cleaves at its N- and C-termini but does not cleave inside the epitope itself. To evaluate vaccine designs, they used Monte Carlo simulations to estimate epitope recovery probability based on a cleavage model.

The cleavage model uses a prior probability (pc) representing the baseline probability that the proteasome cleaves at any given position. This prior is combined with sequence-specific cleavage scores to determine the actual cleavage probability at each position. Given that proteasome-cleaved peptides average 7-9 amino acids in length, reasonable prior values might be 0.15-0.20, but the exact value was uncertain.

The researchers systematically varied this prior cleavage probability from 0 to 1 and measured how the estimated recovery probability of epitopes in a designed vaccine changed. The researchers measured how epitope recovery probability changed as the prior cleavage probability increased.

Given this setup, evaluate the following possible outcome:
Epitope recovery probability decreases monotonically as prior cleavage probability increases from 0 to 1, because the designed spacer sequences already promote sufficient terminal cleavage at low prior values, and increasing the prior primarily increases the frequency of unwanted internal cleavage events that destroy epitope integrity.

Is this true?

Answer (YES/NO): NO